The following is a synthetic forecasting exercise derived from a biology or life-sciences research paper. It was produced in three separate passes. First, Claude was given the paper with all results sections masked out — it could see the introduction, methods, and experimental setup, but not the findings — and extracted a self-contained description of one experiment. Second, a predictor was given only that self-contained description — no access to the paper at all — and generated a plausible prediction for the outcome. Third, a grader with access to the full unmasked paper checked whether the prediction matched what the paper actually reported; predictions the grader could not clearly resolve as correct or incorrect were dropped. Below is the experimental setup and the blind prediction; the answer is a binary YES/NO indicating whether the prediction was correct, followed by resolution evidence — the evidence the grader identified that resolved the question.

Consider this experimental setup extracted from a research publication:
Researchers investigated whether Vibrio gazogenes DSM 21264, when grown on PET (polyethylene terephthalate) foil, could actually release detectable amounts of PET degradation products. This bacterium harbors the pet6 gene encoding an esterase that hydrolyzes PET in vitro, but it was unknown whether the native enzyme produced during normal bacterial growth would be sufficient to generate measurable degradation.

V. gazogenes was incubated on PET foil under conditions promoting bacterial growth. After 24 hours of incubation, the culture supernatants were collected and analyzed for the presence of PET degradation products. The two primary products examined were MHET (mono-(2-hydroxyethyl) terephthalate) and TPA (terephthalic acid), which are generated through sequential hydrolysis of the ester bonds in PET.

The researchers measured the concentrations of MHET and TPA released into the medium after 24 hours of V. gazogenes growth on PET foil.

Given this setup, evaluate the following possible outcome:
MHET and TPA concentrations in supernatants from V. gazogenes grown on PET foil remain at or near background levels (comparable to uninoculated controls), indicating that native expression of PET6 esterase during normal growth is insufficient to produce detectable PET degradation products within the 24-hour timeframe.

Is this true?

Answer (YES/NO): NO